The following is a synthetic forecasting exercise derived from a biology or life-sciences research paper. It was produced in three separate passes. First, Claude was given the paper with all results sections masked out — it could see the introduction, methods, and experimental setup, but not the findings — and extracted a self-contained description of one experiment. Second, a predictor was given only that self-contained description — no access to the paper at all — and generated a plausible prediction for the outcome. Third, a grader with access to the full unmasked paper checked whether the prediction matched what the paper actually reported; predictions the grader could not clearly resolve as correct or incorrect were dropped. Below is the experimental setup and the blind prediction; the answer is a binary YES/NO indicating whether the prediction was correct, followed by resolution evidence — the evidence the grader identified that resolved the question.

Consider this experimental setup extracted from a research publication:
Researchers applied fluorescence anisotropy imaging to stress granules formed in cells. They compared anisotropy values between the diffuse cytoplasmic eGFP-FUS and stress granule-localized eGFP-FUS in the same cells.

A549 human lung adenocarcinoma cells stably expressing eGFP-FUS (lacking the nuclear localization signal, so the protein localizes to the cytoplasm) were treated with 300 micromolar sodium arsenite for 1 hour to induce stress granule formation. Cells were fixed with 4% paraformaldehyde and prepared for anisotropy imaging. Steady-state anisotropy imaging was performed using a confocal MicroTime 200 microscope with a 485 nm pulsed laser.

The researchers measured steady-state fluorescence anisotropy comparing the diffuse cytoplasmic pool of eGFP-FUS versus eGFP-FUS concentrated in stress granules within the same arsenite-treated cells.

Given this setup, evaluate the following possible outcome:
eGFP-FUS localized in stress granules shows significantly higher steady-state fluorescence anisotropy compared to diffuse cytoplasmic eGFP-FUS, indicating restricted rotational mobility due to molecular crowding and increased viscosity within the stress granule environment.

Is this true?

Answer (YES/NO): NO